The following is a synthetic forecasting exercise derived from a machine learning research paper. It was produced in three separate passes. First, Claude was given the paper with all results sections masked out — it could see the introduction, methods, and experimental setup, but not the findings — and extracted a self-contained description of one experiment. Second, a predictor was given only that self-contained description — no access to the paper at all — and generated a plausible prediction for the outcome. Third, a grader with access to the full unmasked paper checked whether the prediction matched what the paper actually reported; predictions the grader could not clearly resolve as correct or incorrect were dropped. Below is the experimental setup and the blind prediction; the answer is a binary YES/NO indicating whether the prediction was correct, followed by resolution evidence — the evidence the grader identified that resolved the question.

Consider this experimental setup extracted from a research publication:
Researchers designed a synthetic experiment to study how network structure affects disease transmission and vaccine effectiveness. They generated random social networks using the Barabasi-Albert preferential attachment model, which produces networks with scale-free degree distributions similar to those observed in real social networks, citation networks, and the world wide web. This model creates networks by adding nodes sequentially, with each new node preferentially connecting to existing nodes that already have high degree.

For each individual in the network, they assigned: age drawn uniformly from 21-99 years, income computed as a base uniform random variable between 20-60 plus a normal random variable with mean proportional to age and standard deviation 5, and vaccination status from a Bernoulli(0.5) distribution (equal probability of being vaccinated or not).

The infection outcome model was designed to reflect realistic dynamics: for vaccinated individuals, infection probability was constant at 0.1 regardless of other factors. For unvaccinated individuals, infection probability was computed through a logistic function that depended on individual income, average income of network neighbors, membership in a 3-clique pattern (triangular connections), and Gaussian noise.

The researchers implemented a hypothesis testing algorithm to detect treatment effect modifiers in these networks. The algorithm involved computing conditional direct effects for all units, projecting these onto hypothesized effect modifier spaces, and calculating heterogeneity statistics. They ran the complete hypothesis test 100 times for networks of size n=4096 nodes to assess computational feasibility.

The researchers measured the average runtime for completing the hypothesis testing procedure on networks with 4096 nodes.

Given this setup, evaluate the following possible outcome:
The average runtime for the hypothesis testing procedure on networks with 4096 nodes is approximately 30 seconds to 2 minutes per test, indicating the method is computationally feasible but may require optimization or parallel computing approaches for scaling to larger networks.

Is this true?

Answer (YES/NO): NO